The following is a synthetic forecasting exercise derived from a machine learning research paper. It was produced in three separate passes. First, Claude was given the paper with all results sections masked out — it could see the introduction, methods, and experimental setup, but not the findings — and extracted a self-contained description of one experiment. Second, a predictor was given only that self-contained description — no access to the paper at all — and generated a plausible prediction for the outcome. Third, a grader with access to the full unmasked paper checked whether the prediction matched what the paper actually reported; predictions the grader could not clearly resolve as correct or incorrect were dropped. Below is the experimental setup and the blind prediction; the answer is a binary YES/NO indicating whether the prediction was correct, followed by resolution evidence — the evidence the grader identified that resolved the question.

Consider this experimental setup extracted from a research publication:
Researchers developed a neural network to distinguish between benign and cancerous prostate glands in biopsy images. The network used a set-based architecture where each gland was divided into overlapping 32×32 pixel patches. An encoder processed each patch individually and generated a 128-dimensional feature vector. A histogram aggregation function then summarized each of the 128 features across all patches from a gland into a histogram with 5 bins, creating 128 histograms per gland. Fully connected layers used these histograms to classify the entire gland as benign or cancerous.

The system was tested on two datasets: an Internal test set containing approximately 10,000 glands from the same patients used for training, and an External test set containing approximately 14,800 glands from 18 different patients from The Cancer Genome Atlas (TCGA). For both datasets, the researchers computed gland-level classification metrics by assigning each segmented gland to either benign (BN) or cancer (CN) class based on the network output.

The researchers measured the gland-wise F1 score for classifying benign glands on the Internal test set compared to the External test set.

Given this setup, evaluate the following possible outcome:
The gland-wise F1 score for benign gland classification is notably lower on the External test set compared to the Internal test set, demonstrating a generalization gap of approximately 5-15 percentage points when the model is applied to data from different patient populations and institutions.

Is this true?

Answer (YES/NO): NO